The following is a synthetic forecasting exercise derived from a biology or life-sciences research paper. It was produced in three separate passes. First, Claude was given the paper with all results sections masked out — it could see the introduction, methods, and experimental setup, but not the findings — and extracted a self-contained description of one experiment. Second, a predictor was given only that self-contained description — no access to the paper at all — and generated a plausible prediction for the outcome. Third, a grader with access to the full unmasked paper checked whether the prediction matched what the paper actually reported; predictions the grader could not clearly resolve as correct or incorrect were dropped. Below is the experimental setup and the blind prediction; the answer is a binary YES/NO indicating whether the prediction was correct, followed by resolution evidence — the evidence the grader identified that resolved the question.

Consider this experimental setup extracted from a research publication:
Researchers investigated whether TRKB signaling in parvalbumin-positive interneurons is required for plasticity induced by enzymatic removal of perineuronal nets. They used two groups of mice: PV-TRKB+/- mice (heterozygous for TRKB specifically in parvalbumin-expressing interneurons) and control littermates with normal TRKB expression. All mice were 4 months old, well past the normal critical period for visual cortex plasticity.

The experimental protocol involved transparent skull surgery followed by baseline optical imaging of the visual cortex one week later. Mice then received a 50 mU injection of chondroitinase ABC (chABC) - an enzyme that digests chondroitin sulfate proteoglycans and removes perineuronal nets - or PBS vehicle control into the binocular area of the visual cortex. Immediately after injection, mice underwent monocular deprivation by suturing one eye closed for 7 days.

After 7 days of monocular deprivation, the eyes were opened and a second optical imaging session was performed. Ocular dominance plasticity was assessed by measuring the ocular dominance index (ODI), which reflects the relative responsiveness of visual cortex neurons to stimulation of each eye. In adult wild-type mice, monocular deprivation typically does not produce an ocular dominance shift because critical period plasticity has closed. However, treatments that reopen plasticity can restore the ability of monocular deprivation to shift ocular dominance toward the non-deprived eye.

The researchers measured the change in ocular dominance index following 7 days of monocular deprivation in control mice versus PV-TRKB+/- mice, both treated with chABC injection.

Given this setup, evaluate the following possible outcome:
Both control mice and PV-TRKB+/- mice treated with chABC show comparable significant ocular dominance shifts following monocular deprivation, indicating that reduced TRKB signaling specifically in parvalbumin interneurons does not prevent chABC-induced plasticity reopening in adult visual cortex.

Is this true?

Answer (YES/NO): NO